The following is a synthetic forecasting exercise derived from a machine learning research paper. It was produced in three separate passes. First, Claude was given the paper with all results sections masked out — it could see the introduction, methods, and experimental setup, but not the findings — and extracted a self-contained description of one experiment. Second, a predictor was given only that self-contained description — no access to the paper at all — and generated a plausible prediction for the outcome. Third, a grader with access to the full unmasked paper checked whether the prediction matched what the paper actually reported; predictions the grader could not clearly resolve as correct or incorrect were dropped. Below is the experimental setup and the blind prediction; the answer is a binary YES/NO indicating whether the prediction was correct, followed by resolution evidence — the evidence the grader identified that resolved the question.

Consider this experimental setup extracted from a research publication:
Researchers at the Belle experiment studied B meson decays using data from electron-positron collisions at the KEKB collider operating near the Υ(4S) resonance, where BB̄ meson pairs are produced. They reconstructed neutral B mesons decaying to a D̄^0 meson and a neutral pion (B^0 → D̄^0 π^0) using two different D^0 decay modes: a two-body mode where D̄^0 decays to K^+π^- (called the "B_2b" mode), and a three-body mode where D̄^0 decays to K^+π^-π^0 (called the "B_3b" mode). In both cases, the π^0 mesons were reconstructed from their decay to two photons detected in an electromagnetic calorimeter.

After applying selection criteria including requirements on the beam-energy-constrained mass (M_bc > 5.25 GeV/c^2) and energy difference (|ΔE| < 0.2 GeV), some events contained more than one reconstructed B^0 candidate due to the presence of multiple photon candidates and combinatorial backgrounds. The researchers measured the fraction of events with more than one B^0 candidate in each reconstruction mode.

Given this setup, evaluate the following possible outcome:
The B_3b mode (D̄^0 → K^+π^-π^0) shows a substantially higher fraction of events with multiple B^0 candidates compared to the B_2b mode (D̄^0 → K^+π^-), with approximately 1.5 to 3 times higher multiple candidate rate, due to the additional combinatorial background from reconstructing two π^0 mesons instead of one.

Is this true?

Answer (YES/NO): YES